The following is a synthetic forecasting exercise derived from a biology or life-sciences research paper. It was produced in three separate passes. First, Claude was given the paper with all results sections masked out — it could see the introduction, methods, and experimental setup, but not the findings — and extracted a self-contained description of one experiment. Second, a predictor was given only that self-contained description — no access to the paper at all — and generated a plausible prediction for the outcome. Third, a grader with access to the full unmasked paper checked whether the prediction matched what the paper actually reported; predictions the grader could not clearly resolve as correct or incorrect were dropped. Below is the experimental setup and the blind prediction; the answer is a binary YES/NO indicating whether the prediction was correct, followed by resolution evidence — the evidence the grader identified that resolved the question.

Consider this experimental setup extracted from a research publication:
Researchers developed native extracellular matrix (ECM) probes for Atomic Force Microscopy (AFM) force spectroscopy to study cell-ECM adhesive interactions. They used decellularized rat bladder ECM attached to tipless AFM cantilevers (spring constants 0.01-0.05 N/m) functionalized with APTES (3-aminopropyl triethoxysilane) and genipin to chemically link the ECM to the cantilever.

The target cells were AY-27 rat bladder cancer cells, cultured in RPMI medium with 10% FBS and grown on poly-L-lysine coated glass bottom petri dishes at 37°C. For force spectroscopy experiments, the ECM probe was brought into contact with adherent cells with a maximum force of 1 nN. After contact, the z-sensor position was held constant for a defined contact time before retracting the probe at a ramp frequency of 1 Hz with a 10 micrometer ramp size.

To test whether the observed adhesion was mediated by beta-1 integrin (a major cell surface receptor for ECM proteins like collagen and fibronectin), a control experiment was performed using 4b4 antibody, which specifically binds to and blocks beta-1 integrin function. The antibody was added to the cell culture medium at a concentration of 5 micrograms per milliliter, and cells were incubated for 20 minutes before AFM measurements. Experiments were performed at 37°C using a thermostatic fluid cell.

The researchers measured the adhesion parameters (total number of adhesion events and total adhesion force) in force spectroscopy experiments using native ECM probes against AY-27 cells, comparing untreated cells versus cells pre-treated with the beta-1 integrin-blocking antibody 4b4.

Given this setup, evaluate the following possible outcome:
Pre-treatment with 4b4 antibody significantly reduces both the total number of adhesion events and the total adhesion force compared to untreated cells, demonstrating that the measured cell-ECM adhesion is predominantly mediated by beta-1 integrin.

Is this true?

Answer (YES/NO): NO